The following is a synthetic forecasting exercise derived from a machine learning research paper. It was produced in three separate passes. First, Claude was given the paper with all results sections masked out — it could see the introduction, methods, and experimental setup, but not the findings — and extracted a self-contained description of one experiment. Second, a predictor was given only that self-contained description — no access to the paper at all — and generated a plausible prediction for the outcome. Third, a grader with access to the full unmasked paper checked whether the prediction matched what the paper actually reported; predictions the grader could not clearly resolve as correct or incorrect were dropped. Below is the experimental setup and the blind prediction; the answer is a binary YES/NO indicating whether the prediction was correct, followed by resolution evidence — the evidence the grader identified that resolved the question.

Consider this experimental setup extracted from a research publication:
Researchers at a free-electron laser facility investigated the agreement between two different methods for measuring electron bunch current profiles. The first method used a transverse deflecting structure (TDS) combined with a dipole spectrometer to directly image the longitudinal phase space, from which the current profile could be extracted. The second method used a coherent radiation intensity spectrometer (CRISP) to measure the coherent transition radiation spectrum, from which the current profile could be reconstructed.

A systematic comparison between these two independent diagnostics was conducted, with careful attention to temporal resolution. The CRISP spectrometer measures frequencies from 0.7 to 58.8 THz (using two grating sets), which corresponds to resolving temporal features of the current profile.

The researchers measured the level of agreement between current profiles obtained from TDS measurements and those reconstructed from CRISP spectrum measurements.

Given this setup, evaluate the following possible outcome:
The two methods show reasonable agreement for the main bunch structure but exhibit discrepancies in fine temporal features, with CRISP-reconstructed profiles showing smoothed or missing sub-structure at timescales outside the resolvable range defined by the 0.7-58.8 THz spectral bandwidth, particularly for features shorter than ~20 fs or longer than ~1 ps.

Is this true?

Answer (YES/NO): NO